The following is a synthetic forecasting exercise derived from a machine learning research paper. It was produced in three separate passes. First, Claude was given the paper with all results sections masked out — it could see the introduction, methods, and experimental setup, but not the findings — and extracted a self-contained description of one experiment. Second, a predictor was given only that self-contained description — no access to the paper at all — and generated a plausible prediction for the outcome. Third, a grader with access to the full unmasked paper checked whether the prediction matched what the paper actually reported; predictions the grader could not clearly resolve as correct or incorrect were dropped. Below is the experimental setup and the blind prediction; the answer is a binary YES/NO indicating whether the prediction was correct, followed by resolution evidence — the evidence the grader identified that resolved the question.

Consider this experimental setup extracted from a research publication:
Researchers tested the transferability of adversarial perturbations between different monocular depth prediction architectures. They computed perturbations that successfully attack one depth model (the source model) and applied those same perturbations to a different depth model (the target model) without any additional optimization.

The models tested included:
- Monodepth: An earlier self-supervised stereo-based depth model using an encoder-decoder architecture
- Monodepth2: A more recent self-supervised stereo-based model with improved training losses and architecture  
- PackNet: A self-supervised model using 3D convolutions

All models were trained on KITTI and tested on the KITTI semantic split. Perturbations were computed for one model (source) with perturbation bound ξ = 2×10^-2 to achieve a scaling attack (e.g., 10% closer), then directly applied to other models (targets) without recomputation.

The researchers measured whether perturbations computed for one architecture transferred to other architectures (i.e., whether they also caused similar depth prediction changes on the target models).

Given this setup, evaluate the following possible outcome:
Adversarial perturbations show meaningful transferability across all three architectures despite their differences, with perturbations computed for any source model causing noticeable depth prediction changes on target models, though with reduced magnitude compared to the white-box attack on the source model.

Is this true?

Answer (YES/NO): NO